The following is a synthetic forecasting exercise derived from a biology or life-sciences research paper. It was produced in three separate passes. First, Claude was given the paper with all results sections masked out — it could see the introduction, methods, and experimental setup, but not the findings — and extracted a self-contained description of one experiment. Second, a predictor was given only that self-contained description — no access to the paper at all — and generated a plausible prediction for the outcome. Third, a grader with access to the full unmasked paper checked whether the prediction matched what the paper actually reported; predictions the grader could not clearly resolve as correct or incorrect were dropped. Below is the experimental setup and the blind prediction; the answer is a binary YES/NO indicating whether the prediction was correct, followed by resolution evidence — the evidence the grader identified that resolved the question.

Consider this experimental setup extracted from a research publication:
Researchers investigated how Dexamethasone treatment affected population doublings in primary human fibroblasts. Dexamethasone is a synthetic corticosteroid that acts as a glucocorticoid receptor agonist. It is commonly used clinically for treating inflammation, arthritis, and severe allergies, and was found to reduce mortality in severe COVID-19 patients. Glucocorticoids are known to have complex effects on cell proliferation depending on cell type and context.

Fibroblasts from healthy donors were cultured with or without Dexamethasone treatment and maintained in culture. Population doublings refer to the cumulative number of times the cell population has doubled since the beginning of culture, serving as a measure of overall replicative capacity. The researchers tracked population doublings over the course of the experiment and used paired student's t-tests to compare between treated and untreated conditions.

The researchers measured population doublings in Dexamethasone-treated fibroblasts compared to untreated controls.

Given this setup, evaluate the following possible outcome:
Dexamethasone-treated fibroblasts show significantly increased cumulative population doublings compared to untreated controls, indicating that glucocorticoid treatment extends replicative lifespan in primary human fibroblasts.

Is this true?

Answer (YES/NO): NO